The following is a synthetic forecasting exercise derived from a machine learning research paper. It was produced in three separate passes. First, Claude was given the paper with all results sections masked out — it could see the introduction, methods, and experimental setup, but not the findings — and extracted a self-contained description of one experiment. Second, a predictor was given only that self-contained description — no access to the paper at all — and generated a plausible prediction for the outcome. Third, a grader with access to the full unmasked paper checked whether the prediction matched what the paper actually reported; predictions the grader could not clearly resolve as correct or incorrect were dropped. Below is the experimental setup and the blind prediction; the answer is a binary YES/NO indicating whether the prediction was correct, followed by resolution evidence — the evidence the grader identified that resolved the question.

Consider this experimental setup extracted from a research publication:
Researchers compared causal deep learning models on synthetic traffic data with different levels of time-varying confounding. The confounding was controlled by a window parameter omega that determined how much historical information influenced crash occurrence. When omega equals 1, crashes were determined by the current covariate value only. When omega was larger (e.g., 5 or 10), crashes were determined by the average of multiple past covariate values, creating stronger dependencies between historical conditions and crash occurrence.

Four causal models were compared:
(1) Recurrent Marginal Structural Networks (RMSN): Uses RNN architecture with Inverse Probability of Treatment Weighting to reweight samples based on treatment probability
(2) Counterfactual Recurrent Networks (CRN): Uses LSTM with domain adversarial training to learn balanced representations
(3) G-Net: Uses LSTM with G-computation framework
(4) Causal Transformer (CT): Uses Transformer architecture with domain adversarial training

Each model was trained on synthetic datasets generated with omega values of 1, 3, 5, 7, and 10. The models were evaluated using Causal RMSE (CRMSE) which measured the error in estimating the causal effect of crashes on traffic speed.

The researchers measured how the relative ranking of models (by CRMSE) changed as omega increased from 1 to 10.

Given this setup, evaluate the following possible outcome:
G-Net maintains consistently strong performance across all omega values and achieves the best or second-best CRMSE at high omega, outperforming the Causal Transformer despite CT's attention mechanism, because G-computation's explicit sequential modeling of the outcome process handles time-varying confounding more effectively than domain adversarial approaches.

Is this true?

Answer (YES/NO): NO